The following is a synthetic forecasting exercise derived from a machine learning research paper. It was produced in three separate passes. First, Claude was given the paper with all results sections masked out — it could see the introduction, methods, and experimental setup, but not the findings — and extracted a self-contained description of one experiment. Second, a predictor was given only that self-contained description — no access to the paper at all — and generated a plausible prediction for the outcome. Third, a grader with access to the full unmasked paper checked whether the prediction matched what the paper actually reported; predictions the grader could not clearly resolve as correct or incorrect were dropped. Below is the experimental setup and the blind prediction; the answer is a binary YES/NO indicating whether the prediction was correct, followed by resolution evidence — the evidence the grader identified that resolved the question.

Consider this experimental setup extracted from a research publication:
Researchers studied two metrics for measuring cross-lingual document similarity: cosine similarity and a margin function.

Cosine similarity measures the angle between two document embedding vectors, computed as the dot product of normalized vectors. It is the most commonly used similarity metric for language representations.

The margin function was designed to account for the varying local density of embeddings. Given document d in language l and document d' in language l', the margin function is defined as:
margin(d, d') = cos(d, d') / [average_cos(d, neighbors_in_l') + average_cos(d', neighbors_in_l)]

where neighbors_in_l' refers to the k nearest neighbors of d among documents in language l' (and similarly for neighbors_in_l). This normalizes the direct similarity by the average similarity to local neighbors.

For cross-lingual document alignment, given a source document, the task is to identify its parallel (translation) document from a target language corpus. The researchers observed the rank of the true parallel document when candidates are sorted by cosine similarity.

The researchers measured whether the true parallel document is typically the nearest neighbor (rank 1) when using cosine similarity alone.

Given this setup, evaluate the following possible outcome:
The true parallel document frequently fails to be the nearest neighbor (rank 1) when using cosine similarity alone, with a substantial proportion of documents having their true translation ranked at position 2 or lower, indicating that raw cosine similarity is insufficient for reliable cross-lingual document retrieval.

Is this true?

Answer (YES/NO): YES